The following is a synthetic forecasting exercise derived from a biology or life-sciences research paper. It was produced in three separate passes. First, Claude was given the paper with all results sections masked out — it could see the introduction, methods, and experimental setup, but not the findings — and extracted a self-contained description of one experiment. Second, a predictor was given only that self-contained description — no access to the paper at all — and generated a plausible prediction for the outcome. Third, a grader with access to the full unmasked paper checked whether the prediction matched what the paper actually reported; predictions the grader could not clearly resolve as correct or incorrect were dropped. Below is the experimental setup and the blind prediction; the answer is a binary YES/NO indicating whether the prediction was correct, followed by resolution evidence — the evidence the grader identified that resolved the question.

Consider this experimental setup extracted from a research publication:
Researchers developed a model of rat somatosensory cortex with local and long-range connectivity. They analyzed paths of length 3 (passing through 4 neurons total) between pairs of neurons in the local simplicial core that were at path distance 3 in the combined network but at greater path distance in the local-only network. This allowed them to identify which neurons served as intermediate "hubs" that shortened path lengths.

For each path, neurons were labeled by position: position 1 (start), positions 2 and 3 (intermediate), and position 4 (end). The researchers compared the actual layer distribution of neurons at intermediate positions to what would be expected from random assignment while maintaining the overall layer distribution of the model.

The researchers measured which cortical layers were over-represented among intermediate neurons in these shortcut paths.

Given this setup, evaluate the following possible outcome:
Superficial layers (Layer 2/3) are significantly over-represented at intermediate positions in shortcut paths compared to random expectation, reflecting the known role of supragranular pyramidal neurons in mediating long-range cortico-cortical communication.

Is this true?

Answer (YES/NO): NO